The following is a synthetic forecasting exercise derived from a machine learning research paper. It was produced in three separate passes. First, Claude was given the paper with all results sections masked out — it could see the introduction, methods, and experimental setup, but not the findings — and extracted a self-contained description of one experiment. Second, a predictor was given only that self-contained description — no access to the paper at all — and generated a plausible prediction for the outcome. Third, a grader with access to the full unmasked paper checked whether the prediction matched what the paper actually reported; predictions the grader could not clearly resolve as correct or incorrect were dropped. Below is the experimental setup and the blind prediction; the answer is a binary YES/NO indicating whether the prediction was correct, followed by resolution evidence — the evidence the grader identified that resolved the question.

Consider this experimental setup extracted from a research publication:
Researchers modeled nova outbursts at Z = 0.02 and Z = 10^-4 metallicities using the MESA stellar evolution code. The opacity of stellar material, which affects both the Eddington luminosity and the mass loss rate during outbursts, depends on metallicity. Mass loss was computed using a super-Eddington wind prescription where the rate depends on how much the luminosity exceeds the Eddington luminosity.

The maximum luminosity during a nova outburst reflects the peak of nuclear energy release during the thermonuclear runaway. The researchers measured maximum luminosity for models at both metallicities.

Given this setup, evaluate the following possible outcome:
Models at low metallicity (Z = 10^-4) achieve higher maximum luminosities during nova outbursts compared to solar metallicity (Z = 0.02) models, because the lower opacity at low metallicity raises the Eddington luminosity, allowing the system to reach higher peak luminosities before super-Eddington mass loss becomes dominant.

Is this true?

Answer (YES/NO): NO